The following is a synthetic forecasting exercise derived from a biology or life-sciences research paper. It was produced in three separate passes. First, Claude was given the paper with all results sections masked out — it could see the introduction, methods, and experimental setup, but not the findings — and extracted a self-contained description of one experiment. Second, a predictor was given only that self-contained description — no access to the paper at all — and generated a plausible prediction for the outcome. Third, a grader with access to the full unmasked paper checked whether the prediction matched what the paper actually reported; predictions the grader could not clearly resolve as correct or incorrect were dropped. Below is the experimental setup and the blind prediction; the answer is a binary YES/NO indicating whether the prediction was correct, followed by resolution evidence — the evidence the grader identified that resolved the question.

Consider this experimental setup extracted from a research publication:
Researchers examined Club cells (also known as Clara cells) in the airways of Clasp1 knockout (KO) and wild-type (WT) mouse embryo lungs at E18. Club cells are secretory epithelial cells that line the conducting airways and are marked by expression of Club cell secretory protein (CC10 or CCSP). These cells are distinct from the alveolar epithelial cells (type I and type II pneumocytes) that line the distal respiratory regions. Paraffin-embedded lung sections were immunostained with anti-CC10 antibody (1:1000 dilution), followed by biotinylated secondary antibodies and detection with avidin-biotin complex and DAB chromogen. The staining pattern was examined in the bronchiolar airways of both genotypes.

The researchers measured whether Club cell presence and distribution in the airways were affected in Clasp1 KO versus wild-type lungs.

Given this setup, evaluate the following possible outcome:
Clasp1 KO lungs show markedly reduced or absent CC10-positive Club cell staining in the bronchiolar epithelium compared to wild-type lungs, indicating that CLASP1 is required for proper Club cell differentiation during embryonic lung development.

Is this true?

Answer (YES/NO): NO